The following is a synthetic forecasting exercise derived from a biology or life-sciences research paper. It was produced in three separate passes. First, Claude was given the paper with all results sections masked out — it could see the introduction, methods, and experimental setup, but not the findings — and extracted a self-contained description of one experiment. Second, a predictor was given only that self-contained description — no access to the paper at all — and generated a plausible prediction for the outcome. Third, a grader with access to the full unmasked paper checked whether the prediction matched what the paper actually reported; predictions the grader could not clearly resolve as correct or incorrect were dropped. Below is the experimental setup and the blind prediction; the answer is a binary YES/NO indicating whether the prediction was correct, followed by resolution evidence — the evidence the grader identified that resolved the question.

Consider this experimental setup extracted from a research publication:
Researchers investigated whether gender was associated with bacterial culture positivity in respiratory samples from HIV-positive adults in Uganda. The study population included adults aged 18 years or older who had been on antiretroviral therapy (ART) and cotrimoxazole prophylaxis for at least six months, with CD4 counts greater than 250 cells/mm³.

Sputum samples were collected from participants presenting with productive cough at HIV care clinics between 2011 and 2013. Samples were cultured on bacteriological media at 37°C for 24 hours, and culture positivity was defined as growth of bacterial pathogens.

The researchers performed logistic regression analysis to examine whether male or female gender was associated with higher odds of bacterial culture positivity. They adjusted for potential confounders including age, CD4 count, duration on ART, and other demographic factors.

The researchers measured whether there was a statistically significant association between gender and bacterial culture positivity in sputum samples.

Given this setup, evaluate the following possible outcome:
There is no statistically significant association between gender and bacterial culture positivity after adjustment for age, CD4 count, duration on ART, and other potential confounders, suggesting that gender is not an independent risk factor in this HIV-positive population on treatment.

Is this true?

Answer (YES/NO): YES